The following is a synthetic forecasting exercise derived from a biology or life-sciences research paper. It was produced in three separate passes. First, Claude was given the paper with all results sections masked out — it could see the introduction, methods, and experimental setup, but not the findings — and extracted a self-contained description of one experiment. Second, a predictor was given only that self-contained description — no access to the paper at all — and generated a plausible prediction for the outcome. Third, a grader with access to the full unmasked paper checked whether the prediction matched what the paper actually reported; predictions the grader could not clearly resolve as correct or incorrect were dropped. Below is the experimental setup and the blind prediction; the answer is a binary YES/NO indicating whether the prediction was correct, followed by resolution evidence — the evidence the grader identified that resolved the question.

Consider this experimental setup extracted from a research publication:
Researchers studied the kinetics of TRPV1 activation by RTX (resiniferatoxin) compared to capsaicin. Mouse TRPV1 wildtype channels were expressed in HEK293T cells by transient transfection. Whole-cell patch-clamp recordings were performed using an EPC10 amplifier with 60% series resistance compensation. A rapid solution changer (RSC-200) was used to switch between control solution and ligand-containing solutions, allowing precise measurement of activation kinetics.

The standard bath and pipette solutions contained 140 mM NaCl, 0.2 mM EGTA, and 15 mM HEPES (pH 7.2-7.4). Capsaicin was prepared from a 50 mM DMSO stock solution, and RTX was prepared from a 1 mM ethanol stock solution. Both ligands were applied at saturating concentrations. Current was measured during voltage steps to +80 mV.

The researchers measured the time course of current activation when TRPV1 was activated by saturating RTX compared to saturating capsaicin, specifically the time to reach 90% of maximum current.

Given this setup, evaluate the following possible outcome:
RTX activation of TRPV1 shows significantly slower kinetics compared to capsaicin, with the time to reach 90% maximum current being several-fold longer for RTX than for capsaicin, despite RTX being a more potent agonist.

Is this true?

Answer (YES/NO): YES